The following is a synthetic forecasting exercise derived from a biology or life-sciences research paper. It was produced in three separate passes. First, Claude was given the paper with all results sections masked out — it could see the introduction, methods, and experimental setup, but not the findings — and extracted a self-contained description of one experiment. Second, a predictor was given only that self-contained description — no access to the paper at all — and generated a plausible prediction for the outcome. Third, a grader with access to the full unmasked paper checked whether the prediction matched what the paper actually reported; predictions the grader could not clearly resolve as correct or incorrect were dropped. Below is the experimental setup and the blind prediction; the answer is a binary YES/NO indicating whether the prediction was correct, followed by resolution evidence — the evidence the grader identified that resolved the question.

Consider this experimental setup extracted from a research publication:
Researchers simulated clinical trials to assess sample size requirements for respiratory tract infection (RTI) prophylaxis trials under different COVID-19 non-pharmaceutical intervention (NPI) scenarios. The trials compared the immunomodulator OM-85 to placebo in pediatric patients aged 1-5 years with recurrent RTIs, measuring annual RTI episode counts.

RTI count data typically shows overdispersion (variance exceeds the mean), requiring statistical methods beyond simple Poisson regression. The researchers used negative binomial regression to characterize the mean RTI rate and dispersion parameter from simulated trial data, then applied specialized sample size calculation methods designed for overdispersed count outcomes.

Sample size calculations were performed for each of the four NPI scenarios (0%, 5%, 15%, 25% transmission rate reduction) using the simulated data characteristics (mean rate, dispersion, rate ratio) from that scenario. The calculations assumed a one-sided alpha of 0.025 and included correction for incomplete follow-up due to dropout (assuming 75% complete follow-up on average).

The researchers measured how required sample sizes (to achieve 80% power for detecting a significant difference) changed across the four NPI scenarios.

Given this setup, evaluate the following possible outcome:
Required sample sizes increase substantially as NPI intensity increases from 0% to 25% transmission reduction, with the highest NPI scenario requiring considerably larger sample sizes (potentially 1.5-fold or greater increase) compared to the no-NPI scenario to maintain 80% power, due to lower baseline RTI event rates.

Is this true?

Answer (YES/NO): NO